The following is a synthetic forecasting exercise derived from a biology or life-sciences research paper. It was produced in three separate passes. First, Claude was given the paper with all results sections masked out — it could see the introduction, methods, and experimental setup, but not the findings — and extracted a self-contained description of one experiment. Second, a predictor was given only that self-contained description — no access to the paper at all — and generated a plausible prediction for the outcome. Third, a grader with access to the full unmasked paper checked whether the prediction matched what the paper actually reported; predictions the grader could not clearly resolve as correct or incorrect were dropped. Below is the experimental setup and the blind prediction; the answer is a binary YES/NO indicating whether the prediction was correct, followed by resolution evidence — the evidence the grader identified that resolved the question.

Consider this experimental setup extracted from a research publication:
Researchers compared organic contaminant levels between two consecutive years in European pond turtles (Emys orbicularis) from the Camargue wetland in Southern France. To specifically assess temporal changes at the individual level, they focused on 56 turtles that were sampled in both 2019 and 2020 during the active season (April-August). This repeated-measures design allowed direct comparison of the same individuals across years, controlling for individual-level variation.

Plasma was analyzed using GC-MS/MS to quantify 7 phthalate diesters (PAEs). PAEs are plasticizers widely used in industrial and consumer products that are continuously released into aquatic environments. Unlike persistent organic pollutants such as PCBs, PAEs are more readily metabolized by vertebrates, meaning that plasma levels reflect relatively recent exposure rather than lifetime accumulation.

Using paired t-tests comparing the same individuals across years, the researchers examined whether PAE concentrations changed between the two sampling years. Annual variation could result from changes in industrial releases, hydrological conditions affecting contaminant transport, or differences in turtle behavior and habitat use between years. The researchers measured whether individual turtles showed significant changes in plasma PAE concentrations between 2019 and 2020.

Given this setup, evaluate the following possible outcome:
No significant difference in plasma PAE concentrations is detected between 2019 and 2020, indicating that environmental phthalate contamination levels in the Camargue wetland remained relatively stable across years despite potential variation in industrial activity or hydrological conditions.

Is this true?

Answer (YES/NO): NO